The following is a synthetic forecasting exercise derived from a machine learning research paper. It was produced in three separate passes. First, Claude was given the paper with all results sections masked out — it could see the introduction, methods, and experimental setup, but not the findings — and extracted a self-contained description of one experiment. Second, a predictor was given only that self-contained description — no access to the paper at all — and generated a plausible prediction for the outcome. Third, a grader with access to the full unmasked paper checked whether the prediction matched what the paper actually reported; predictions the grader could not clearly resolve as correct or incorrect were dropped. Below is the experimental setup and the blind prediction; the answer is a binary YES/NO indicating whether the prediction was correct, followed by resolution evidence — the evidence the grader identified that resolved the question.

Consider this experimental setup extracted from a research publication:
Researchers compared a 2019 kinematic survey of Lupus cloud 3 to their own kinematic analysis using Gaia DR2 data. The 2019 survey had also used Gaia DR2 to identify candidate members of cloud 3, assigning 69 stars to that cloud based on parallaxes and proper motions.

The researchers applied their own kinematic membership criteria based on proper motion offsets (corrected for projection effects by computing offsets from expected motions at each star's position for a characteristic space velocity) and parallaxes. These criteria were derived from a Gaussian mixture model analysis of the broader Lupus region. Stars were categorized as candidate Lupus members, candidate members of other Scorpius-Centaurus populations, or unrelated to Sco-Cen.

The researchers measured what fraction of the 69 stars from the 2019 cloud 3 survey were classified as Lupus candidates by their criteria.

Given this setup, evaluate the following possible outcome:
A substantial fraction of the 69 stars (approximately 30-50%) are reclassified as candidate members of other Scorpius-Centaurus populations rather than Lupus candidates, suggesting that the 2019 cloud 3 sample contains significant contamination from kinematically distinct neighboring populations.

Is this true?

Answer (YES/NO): NO